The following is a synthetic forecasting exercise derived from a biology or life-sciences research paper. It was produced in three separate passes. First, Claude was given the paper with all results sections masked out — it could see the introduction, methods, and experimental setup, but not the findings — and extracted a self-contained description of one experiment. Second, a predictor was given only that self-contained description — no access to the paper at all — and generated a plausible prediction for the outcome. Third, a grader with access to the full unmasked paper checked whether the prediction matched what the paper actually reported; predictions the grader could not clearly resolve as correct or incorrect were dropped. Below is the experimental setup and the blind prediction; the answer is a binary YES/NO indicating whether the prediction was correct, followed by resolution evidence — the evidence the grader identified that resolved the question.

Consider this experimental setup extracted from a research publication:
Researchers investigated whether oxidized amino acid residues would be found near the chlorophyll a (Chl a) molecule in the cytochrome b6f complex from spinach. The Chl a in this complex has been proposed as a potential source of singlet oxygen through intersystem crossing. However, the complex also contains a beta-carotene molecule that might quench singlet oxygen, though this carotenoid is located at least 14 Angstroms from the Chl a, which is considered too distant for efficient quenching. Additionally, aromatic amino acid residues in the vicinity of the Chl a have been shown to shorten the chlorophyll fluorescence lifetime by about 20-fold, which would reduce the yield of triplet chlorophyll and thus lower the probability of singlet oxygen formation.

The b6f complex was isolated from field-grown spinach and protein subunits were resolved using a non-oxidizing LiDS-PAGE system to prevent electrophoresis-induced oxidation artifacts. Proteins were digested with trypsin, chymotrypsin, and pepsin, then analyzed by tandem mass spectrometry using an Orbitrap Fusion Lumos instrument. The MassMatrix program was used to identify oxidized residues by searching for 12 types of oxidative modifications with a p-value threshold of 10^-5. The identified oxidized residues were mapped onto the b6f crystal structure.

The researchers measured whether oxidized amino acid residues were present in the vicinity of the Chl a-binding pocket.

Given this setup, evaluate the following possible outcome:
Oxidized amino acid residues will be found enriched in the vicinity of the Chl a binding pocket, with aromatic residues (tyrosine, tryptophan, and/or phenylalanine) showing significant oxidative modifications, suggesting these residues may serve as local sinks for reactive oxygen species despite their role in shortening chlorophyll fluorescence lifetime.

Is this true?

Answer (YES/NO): NO